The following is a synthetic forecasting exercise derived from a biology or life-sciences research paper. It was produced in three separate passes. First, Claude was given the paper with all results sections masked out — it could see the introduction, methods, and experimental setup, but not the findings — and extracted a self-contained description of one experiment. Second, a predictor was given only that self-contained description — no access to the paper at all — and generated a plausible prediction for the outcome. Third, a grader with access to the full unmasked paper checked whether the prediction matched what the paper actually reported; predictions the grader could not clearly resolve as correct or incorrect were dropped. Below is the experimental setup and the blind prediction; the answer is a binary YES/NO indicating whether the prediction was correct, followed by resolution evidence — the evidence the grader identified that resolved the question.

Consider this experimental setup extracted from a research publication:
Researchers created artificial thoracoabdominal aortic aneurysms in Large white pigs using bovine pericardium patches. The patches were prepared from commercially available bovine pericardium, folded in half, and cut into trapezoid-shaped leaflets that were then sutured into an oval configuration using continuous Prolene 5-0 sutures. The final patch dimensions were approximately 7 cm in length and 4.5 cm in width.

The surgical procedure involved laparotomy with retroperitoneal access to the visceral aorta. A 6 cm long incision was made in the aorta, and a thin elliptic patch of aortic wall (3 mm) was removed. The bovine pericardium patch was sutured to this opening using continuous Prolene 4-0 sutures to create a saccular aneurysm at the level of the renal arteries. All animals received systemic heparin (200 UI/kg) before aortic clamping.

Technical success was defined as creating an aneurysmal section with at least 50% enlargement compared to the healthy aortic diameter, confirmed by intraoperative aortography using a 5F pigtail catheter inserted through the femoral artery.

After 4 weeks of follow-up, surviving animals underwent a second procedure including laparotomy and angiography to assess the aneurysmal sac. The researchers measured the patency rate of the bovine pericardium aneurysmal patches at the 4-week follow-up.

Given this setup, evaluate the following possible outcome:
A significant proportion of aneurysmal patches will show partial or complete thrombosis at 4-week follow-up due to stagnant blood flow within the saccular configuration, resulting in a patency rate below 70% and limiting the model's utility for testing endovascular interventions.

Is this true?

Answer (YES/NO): NO